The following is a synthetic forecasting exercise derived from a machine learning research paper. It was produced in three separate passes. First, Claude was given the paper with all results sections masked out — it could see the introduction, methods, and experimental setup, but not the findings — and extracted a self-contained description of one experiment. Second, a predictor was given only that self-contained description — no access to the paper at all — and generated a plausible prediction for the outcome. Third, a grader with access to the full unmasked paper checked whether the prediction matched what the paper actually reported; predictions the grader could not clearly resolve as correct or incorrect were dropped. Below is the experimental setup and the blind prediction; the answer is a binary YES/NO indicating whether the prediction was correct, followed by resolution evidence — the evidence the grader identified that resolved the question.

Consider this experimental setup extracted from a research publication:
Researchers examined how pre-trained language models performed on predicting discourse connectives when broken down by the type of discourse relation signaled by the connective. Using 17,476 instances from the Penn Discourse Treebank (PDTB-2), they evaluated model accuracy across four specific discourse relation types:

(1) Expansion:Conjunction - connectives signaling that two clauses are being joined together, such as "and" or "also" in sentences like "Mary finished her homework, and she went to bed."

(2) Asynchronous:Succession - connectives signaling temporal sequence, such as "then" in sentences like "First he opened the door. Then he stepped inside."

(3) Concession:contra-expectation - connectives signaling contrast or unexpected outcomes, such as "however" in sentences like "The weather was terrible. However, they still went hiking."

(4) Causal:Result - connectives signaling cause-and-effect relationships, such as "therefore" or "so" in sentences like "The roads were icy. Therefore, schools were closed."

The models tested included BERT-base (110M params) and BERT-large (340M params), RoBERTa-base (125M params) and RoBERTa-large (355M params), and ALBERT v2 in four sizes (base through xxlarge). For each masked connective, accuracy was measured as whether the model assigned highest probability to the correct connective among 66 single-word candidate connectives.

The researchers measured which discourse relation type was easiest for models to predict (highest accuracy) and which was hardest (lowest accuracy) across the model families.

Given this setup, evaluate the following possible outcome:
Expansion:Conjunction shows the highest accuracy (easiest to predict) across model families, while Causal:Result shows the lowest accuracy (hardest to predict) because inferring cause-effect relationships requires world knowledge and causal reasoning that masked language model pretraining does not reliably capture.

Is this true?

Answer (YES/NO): NO